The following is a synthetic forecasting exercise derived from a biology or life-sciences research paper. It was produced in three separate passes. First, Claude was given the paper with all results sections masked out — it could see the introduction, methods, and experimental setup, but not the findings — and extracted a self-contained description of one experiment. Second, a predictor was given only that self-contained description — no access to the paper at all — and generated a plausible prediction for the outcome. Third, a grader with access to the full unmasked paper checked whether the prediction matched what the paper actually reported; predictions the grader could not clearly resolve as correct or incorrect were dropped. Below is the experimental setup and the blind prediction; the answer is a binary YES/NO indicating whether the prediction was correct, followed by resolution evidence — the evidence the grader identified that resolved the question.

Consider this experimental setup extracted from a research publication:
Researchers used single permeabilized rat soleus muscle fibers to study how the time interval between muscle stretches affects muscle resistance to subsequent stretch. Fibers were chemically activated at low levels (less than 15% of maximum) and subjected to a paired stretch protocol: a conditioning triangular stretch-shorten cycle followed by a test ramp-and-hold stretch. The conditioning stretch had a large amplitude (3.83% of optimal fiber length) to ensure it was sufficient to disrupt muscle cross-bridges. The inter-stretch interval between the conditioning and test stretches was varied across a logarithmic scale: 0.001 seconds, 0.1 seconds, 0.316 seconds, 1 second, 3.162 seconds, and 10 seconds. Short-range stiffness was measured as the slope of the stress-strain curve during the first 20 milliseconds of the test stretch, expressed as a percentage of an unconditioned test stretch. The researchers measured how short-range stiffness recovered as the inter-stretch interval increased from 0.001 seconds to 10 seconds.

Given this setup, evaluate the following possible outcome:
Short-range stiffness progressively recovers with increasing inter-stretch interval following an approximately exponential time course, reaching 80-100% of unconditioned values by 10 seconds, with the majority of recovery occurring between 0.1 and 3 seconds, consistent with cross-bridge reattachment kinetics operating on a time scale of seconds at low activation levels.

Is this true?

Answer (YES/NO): NO